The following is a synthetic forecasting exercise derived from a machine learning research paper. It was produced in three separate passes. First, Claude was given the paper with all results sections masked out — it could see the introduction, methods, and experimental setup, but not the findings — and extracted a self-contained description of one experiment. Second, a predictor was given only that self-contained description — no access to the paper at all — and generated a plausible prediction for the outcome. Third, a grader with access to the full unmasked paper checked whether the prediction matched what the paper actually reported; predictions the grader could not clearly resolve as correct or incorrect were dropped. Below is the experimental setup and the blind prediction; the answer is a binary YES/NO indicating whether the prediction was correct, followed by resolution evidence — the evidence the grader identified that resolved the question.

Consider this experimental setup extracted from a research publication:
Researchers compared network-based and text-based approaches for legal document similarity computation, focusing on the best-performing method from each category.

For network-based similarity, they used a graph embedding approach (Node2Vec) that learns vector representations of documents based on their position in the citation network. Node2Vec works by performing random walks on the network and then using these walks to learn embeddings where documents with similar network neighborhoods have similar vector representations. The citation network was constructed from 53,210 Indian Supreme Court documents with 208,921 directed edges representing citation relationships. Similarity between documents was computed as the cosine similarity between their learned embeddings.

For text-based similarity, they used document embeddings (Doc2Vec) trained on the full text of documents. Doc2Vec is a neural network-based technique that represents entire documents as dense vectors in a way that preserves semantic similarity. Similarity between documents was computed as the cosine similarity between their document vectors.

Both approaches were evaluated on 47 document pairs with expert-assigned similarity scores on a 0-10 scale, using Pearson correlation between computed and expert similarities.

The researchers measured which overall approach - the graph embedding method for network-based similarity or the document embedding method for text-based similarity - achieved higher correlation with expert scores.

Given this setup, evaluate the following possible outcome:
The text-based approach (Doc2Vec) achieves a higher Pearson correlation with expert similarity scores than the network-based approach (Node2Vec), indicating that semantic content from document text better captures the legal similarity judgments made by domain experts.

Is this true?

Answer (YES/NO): YES